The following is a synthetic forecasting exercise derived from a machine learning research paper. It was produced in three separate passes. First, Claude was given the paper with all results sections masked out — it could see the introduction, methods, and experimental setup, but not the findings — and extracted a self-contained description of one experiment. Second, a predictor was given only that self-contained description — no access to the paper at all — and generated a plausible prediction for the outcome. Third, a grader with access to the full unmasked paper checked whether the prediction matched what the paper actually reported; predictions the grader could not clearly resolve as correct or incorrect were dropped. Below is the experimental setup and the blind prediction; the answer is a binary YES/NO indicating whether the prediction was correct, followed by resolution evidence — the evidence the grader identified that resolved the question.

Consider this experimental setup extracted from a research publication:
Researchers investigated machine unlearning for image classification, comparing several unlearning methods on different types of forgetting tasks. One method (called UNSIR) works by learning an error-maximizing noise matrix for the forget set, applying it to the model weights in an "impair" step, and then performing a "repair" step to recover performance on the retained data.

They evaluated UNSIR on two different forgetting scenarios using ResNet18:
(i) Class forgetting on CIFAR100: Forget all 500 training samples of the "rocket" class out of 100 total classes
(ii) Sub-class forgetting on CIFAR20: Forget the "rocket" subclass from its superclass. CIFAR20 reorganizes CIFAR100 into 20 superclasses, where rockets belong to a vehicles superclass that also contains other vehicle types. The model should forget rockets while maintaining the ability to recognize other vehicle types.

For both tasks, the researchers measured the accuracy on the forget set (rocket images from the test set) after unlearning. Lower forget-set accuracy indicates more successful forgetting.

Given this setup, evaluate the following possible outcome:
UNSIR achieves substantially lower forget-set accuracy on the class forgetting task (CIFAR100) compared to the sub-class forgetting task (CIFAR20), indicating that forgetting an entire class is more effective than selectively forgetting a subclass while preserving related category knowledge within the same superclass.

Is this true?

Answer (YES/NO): YES